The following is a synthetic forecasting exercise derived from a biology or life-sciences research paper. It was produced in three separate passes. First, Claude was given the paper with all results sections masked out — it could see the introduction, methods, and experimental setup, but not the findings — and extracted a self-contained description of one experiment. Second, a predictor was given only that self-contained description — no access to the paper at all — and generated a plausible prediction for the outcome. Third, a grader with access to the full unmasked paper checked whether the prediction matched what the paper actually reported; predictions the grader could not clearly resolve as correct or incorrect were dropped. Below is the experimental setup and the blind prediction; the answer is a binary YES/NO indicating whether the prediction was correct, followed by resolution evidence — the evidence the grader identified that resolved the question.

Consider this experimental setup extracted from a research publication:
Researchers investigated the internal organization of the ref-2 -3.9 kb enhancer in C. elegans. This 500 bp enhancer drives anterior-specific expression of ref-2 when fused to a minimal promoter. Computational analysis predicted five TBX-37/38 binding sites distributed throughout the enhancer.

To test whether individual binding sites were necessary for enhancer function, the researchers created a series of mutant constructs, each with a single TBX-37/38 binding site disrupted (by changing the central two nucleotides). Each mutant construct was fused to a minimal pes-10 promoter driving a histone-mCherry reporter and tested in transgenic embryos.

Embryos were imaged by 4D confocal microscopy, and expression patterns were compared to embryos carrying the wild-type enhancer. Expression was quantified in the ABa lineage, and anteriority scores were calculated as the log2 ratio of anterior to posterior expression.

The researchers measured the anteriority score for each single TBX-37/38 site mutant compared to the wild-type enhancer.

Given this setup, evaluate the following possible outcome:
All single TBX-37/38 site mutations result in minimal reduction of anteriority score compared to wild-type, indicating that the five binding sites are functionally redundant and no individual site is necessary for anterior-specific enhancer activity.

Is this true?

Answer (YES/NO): NO